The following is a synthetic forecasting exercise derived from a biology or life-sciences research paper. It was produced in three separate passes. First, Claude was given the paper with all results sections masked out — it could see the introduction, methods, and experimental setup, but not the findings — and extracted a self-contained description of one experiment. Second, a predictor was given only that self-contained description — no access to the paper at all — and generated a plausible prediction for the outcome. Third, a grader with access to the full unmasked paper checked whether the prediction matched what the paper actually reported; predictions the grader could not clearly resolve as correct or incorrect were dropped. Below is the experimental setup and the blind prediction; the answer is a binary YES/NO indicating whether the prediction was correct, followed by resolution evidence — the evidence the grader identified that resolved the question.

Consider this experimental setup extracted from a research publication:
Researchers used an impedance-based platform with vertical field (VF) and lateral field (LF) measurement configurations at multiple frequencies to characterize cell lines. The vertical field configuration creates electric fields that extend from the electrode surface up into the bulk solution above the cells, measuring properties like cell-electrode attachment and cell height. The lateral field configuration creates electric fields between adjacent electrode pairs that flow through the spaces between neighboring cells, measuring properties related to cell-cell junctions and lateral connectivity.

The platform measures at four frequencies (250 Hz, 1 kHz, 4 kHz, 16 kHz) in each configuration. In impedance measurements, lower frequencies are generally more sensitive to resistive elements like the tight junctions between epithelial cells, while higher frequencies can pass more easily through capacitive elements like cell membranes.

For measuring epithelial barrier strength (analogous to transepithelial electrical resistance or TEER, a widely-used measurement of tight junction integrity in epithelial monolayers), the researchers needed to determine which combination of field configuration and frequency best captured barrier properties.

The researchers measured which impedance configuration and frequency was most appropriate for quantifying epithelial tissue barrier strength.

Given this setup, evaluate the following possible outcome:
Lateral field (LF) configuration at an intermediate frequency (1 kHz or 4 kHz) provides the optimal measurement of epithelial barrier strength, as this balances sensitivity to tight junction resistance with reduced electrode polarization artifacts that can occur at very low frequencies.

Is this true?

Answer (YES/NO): NO